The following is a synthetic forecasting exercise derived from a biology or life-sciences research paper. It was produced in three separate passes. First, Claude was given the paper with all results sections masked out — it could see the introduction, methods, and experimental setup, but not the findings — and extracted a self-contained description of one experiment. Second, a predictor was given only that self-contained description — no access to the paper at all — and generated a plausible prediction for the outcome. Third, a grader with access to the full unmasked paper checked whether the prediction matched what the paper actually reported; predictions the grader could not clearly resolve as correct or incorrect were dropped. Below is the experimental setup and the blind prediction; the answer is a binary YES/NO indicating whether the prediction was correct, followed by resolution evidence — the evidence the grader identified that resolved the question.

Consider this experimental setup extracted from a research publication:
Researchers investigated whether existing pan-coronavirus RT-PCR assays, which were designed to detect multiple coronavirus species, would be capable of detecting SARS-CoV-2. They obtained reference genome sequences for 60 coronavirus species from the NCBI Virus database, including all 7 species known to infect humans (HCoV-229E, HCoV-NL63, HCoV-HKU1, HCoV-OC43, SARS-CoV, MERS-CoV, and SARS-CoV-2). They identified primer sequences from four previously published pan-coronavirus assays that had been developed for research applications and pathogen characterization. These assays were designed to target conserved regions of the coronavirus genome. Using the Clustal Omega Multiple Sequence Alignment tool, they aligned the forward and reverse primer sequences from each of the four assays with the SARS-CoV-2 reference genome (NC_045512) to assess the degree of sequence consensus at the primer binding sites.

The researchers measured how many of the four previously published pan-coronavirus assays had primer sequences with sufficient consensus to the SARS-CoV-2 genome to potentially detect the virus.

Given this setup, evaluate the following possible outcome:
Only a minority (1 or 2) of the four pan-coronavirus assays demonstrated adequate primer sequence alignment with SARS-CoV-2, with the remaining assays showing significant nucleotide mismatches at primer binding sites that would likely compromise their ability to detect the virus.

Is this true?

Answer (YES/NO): YES